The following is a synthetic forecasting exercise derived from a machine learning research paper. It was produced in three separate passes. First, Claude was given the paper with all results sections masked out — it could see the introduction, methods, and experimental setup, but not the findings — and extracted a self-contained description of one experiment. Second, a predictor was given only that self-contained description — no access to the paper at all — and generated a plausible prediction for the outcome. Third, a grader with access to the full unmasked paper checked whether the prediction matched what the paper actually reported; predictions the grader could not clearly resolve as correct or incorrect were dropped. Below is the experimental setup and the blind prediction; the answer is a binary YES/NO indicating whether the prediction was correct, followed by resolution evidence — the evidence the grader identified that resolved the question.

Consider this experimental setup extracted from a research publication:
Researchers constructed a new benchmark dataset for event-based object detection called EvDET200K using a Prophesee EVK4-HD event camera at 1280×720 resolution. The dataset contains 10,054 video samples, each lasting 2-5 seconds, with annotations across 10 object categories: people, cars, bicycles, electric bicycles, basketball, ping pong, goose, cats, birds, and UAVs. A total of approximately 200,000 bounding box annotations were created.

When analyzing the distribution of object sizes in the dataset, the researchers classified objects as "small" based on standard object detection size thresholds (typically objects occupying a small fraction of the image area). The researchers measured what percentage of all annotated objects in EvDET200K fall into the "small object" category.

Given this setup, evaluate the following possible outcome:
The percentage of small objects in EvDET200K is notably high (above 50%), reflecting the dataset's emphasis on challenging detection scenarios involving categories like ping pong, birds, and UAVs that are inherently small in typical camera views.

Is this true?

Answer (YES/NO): YES